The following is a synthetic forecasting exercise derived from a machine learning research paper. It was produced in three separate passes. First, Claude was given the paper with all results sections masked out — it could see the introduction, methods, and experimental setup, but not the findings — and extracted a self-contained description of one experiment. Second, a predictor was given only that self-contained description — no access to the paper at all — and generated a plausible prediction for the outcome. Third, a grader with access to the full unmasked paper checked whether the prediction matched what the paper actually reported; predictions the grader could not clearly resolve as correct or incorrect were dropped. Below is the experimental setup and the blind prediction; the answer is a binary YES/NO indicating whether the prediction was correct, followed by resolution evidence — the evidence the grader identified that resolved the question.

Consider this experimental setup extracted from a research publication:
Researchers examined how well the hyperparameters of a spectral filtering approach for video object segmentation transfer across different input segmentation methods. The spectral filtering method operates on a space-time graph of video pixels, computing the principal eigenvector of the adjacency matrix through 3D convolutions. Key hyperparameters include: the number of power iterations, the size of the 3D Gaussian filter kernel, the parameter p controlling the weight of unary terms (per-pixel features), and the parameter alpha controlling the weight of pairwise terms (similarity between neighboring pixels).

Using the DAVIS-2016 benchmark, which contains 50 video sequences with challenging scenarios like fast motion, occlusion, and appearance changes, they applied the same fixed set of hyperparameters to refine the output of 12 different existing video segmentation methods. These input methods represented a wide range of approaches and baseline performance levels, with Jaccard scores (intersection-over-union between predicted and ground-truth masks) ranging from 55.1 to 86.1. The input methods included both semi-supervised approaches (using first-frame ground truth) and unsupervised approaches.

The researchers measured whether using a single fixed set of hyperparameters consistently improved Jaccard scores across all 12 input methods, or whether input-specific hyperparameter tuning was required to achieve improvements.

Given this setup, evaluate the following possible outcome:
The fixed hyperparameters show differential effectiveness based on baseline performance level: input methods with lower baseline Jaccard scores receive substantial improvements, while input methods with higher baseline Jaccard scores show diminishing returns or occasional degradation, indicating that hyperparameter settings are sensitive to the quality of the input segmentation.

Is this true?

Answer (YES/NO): NO